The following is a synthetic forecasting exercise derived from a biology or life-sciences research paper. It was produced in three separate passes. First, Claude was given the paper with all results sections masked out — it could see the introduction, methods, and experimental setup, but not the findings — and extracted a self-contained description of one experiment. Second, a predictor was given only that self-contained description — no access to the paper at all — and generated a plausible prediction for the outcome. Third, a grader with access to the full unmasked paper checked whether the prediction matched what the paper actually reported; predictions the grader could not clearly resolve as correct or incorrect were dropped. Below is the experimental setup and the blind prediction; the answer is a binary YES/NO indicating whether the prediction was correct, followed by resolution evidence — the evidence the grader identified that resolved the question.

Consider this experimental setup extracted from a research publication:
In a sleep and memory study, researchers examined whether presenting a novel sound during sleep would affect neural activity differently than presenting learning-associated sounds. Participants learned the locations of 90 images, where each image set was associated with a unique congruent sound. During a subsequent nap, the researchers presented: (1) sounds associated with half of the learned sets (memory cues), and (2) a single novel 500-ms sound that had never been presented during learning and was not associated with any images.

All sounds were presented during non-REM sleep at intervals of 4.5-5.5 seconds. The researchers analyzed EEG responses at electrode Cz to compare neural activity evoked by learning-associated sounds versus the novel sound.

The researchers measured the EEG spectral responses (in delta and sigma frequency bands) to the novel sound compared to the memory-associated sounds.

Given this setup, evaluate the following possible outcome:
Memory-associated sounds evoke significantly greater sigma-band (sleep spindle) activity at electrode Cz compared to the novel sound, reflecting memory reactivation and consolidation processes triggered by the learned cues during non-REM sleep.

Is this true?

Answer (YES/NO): NO